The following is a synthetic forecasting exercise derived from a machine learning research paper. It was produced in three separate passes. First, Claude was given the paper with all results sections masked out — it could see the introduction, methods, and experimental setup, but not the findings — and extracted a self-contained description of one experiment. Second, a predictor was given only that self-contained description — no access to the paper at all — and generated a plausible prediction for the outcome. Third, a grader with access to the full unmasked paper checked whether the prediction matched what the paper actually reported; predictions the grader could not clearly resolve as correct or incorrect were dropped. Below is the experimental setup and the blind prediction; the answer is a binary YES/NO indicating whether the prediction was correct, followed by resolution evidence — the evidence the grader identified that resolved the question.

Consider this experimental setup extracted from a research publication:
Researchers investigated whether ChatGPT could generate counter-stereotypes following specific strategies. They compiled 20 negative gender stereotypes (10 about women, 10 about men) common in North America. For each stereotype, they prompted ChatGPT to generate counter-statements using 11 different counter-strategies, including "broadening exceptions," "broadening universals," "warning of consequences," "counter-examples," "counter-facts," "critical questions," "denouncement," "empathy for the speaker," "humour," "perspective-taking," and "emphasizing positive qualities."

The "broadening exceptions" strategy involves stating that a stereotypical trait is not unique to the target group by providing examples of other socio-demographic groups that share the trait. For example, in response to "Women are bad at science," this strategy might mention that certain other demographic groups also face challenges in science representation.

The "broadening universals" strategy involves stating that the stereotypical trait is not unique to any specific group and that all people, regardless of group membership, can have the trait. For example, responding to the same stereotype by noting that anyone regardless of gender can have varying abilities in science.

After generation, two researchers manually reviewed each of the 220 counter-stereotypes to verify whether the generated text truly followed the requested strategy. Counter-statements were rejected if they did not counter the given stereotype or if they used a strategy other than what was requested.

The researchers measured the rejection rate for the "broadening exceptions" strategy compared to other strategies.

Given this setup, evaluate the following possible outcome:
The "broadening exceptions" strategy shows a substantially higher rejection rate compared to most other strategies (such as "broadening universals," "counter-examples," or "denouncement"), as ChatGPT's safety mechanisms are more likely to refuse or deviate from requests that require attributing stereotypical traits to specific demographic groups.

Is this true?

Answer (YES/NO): YES